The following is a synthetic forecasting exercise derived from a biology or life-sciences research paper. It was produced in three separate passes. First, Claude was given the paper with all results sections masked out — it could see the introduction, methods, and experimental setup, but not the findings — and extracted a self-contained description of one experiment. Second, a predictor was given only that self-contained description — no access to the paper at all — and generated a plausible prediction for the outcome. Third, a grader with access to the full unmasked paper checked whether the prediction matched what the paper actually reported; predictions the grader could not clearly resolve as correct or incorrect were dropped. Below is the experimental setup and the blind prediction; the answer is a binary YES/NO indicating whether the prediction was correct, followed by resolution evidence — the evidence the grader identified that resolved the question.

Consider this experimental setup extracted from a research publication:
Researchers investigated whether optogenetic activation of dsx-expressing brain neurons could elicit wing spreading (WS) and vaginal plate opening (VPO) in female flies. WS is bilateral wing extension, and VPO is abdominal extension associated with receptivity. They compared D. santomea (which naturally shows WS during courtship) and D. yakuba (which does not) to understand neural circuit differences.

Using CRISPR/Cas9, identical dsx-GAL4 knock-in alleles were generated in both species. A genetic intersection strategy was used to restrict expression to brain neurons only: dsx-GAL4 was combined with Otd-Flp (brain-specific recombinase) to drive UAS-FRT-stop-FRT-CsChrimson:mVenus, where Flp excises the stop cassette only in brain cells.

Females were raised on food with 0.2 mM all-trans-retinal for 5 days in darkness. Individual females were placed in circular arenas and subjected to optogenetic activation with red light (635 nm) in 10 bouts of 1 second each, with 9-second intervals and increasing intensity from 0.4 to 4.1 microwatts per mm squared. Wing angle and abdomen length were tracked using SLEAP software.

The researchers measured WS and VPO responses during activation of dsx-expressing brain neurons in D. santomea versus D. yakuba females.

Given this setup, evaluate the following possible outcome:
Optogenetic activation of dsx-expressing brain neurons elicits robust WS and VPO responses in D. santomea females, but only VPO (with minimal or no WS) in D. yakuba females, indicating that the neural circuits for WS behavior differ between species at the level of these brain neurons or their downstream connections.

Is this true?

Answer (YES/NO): NO